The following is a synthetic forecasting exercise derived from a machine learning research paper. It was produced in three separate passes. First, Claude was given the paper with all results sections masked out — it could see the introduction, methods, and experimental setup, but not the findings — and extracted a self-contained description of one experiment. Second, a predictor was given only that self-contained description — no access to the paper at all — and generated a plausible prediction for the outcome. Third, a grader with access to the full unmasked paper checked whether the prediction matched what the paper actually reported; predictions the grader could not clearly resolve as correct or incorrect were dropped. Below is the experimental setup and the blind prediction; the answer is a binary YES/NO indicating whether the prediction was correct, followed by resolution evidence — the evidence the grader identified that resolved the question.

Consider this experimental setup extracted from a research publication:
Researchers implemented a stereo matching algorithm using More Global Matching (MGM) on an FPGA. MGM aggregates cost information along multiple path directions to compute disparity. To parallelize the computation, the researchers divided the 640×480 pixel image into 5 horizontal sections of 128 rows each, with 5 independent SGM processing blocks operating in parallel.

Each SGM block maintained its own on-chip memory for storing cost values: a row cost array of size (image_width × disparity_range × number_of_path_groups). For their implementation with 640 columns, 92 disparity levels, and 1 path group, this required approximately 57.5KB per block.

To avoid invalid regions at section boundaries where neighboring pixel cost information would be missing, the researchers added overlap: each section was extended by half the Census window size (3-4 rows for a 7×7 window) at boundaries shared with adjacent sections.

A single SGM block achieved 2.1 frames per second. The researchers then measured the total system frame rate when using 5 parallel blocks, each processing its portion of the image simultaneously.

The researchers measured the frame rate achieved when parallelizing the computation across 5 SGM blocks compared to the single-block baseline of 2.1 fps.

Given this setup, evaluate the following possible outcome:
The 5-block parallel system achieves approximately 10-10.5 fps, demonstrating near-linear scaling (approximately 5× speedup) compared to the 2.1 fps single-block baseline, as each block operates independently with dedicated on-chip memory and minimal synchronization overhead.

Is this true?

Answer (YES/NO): YES